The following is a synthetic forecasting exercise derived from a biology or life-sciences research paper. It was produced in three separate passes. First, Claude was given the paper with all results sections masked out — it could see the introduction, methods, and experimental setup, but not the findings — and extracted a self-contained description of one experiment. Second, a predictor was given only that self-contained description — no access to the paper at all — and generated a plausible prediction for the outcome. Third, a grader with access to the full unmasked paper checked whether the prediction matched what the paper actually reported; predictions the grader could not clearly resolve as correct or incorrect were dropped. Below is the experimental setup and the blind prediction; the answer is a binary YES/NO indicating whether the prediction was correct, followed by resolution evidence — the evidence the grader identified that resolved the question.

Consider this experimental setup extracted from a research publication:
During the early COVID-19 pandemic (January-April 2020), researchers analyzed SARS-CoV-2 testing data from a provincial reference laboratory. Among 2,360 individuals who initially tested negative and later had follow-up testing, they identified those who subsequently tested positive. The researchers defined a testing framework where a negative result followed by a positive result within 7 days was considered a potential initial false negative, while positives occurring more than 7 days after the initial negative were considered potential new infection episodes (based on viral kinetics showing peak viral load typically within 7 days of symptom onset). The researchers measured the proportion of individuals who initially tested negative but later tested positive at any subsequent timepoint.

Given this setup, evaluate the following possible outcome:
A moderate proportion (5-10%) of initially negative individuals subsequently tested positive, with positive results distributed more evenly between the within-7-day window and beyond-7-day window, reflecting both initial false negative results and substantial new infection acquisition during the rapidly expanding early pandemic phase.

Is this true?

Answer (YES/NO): NO